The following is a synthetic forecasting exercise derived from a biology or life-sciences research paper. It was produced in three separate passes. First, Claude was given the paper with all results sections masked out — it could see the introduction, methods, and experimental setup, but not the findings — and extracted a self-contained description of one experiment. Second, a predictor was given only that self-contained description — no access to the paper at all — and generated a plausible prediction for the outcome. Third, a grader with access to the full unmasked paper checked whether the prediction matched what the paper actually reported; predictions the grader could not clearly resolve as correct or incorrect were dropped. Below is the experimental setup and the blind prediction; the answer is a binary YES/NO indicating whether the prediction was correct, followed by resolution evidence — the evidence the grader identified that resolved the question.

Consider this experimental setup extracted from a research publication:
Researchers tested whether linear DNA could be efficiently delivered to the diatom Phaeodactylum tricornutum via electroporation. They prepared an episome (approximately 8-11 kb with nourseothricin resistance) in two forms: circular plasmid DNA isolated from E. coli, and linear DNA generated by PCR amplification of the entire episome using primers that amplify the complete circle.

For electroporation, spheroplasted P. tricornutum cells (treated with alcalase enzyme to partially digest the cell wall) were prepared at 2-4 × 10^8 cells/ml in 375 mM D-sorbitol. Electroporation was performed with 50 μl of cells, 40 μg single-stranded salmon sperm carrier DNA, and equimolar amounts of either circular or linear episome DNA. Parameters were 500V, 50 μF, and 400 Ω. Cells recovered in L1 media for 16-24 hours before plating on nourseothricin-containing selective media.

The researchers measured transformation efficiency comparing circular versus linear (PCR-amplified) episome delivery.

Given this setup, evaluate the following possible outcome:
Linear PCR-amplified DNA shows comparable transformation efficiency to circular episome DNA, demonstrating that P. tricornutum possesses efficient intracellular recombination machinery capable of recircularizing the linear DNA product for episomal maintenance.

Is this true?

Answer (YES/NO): NO